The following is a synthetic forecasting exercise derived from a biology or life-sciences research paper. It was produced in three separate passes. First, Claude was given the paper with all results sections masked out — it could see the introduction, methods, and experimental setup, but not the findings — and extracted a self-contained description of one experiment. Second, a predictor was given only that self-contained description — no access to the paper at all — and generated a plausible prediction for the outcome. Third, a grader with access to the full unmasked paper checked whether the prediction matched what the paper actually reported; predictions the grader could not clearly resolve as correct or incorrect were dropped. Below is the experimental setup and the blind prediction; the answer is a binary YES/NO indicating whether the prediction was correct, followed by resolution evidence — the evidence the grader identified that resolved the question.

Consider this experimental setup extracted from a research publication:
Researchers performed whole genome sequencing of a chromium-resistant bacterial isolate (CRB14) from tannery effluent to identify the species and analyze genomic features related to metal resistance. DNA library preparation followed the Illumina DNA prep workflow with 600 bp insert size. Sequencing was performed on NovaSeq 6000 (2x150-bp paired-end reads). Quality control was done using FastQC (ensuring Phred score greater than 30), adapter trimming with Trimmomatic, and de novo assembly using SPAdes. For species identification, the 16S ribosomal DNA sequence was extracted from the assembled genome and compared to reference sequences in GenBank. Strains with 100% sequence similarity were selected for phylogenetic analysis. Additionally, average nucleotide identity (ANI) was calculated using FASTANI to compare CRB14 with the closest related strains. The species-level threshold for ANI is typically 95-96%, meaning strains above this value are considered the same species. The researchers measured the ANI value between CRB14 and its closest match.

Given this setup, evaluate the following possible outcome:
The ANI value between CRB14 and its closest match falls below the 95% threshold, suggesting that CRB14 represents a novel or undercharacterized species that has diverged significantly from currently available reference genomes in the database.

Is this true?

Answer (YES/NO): NO